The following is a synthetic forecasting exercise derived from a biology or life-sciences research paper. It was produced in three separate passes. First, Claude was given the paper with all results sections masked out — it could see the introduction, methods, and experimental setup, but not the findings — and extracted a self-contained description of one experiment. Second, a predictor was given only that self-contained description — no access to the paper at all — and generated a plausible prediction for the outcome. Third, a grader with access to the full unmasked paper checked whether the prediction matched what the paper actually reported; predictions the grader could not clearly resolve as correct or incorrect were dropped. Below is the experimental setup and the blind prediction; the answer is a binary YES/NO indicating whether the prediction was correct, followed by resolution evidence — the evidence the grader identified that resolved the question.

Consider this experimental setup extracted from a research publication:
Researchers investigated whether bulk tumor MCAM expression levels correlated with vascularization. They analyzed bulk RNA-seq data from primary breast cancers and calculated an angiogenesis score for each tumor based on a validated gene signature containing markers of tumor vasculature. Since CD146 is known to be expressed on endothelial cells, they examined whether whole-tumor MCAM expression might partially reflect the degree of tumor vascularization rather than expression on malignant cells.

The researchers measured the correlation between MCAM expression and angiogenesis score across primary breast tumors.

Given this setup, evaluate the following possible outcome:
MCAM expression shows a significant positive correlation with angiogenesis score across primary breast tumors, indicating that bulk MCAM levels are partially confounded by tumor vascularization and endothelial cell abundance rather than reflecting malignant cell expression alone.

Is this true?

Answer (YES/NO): YES